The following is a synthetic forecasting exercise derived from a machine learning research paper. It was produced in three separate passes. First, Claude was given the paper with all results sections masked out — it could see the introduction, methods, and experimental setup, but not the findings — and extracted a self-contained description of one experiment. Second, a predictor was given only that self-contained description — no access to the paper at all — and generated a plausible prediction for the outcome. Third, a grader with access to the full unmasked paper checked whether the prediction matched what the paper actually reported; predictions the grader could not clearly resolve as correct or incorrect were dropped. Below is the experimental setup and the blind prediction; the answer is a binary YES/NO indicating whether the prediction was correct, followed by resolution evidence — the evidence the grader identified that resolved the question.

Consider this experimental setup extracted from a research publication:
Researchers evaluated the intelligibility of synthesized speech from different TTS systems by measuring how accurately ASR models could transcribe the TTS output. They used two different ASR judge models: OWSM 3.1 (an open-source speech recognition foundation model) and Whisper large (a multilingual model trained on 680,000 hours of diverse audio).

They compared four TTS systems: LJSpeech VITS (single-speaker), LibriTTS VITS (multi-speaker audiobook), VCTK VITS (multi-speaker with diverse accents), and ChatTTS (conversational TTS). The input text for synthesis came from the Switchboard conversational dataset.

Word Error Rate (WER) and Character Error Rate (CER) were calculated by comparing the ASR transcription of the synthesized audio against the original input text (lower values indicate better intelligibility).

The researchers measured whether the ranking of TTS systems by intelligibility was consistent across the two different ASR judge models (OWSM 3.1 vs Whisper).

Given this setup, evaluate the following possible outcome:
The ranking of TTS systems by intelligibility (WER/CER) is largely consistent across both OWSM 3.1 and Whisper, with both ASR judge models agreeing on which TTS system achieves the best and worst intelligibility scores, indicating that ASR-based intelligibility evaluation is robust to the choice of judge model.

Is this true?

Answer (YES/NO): YES